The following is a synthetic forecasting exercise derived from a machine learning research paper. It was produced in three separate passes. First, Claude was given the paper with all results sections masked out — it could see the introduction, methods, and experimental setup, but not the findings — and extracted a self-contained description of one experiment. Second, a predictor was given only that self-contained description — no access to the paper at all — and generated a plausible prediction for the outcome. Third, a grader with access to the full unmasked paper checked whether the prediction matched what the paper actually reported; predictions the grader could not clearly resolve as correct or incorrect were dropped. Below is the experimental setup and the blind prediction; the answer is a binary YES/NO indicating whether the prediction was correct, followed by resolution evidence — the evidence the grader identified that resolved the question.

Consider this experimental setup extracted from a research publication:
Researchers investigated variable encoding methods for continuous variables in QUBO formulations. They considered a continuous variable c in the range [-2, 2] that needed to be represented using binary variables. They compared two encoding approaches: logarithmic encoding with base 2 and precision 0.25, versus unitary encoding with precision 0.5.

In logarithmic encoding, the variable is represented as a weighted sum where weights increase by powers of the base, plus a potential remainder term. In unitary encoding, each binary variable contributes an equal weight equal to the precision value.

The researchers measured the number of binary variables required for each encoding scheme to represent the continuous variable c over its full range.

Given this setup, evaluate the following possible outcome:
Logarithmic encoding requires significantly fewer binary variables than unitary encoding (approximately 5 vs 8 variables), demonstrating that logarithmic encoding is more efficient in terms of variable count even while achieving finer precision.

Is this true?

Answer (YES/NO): YES